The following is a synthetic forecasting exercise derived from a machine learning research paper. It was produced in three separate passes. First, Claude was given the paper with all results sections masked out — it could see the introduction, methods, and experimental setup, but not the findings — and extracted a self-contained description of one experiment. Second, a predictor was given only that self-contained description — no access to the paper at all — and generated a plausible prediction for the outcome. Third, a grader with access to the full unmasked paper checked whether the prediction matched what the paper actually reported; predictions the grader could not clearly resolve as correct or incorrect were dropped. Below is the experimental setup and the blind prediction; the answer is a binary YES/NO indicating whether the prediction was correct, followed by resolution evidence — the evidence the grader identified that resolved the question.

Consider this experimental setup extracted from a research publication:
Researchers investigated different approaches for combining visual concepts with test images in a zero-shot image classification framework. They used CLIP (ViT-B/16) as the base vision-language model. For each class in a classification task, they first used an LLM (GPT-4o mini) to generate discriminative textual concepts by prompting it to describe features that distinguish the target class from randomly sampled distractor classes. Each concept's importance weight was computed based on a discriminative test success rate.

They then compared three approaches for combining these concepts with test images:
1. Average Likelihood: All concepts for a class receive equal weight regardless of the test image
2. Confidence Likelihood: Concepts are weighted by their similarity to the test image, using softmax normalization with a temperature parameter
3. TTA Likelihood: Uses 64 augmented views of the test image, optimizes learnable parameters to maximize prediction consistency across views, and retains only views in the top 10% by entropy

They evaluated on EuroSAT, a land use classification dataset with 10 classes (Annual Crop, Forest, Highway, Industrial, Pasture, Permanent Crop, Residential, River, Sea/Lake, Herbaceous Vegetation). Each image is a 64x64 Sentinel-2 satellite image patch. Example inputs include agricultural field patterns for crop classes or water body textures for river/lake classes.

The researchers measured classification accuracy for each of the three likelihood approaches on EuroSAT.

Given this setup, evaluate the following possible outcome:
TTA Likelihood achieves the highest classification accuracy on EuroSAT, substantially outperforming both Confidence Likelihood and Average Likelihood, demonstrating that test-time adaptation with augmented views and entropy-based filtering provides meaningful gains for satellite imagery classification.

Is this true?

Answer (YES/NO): NO